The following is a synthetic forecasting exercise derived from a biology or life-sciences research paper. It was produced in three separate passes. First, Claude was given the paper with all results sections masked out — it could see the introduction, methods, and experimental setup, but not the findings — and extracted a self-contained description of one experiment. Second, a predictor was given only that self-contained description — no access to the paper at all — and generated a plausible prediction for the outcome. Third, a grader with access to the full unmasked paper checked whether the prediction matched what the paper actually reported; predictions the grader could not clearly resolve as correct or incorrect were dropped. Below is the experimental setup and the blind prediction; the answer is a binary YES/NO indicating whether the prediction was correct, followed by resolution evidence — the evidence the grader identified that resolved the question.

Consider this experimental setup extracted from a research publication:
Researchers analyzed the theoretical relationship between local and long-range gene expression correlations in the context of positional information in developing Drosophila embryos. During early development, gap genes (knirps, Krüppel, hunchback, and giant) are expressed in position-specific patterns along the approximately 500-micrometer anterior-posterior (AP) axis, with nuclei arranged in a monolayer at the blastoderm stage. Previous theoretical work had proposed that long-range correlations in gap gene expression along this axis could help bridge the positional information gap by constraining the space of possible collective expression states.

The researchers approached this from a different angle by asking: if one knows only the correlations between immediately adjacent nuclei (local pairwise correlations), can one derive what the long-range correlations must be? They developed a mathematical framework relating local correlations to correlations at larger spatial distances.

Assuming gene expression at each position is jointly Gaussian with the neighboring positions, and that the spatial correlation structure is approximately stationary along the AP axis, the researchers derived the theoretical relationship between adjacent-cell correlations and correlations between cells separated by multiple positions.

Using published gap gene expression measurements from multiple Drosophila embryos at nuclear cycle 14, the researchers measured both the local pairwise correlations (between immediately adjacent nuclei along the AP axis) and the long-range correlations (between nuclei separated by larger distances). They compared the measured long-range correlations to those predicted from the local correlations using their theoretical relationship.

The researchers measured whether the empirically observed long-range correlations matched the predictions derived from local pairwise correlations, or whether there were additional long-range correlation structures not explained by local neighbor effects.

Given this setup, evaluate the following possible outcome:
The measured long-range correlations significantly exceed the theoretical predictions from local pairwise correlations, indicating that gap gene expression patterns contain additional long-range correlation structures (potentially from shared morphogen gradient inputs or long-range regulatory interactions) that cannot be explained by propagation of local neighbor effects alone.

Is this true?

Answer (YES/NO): NO